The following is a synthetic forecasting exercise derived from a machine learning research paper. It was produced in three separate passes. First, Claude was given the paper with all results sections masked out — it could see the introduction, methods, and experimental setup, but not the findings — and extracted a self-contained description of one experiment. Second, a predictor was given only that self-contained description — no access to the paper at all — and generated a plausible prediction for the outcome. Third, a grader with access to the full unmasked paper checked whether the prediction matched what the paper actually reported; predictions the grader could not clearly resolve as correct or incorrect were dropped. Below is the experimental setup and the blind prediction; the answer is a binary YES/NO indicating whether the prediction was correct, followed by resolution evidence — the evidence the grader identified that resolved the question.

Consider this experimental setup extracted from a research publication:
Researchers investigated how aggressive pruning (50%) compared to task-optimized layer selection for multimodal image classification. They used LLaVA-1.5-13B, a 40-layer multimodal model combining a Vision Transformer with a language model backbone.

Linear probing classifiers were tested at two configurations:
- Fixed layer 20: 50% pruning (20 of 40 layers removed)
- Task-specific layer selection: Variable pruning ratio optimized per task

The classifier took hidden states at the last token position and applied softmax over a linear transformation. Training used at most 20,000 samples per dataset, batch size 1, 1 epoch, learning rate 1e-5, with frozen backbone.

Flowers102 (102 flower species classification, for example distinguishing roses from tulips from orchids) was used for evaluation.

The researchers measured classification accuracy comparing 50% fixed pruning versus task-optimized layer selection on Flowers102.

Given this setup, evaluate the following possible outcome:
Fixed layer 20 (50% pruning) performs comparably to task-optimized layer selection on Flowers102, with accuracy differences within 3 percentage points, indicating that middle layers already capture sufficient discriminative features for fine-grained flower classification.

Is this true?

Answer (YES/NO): YES